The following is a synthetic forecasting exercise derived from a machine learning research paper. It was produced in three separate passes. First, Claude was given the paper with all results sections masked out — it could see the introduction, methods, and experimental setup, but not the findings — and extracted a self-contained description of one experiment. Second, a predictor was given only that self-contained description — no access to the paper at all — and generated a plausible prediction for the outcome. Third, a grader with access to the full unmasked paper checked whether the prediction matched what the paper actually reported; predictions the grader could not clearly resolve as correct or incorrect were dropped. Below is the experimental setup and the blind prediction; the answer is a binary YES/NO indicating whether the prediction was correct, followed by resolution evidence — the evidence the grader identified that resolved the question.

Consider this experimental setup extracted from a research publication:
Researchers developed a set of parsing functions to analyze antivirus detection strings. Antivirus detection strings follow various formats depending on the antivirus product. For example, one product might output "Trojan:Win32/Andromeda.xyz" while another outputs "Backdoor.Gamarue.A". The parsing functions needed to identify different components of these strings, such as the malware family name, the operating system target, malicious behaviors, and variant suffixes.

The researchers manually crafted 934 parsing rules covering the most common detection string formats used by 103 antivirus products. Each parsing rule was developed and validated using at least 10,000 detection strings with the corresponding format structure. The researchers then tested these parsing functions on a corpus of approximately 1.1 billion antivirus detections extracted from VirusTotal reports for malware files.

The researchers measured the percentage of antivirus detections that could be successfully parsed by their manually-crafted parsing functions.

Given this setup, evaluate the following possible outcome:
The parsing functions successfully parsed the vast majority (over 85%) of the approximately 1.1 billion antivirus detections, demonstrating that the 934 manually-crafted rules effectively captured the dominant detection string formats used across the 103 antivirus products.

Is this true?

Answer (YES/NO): YES